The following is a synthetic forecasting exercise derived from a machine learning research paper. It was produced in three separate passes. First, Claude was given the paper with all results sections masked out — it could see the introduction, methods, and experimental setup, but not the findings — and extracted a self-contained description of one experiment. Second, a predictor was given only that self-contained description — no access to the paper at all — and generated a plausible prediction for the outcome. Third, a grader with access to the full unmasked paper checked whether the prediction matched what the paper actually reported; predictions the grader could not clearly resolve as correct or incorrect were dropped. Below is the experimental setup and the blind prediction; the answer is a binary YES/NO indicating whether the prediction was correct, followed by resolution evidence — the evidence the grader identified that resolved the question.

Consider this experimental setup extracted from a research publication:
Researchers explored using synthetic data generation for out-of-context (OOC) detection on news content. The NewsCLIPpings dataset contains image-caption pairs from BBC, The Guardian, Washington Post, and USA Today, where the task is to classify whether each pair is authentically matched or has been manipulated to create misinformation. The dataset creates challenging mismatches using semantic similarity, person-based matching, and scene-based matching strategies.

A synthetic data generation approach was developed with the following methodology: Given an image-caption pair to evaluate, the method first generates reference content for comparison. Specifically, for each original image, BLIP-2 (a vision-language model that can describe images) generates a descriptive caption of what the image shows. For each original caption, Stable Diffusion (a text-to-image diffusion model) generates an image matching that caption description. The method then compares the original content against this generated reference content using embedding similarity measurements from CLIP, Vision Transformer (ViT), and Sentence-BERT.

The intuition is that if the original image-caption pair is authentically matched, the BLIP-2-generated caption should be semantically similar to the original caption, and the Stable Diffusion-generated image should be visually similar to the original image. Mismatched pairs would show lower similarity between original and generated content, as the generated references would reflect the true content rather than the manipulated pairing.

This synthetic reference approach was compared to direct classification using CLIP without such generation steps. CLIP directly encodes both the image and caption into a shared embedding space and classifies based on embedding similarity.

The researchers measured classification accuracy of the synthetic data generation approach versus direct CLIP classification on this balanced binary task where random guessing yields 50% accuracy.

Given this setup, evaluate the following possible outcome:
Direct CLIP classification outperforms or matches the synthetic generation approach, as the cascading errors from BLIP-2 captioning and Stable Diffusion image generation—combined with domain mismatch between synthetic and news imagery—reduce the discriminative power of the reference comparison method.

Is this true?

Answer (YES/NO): NO